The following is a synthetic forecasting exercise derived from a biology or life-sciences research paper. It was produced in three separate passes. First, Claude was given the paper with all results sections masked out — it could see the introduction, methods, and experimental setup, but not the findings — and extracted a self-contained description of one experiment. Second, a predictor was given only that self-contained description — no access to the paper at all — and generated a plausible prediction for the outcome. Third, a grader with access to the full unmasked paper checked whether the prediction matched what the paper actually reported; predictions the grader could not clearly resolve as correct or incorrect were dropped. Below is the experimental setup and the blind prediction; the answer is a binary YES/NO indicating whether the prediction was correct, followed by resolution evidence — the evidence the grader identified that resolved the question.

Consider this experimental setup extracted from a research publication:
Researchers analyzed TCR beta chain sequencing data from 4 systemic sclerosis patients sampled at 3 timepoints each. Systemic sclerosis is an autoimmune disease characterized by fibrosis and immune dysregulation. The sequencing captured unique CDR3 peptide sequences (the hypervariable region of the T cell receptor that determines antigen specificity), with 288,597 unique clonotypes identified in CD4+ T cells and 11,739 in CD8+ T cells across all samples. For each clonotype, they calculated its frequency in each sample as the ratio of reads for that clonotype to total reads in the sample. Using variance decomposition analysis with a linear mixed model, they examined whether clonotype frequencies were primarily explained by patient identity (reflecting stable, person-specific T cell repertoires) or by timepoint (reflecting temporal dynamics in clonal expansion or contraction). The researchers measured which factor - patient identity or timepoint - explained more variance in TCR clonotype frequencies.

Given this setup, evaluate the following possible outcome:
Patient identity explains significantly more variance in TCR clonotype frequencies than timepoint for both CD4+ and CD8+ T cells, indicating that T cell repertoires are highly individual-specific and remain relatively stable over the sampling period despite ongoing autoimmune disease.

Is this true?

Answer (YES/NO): YES